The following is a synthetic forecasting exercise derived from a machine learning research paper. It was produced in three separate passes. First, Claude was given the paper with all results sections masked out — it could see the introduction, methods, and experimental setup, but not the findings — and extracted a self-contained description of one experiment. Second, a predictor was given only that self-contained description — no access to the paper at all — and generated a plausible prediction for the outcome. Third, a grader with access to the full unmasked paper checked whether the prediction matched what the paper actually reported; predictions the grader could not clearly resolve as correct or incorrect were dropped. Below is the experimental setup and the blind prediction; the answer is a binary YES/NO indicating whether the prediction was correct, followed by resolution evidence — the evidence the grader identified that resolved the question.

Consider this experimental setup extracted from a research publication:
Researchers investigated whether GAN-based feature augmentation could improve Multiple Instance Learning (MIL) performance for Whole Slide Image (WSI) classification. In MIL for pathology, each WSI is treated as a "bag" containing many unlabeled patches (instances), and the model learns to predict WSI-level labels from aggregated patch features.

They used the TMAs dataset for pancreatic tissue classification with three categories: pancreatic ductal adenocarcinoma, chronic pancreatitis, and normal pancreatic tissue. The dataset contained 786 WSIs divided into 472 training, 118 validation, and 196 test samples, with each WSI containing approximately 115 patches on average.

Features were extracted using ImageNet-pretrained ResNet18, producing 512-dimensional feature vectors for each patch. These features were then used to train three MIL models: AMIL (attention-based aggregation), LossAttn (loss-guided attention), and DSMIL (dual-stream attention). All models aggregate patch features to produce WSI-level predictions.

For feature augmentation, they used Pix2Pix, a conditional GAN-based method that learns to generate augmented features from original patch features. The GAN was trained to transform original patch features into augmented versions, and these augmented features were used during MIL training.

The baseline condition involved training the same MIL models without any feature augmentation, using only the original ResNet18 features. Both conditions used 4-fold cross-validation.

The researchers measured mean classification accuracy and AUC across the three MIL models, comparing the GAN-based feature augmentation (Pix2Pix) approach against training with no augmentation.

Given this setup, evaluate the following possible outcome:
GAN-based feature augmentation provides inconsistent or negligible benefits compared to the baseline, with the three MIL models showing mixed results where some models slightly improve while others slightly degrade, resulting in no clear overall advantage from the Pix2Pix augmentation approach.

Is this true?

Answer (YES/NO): NO